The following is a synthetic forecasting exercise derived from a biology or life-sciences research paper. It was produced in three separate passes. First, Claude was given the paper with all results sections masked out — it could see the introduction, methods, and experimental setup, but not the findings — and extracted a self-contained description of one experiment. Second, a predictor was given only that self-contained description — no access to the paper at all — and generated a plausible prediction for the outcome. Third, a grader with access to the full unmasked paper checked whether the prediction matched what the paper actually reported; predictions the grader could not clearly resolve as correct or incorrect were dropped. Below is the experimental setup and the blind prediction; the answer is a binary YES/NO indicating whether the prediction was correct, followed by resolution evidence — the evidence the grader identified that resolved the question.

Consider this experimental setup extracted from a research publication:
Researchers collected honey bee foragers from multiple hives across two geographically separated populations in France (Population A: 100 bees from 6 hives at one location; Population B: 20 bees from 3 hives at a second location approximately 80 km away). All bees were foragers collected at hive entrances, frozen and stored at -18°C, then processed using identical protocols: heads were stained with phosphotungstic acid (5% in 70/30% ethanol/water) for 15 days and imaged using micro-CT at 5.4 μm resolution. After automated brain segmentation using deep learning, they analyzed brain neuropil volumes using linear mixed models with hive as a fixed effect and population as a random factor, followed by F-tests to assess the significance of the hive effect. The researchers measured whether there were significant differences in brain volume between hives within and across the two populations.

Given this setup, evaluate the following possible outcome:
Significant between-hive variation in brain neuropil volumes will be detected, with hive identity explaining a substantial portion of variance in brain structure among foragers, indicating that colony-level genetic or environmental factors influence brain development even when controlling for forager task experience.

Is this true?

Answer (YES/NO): NO